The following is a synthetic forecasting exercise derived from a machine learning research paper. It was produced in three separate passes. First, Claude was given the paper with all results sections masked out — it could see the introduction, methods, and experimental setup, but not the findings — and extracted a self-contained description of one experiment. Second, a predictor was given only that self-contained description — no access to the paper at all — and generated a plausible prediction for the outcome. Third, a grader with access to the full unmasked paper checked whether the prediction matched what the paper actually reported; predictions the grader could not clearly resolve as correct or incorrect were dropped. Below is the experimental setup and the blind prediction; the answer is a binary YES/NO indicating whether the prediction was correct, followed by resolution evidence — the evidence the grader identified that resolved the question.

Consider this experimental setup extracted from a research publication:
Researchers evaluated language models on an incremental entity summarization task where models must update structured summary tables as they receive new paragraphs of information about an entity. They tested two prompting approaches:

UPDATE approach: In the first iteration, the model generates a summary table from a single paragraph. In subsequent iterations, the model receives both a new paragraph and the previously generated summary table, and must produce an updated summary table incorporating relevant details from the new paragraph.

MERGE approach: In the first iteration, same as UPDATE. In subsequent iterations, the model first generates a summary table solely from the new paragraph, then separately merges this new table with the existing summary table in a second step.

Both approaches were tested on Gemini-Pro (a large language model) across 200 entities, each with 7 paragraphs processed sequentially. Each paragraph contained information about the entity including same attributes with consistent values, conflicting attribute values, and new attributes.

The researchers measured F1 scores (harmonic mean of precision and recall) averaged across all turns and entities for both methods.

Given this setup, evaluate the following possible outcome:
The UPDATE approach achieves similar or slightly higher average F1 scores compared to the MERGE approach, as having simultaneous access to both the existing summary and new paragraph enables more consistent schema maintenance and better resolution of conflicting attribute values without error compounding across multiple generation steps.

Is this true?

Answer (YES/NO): NO